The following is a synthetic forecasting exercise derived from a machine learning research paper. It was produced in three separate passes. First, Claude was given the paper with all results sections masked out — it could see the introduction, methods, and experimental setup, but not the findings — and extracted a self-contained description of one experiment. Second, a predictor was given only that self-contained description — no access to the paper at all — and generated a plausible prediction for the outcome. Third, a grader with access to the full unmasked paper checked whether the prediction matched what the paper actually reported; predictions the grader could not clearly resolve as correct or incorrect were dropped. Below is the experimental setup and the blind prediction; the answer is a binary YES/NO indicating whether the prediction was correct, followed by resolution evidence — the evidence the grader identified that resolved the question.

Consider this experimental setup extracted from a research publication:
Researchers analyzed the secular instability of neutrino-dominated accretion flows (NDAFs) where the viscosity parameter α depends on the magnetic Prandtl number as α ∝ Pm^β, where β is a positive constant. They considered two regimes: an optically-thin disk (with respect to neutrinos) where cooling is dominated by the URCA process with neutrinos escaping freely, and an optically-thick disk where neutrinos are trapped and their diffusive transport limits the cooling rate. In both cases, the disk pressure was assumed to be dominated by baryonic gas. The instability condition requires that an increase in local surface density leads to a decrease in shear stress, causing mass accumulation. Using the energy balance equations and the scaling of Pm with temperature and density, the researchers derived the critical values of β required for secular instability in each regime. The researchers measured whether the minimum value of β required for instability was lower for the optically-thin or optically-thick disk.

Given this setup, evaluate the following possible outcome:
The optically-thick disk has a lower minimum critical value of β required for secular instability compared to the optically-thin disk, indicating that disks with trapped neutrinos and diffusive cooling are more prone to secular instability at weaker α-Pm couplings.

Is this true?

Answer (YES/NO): YES